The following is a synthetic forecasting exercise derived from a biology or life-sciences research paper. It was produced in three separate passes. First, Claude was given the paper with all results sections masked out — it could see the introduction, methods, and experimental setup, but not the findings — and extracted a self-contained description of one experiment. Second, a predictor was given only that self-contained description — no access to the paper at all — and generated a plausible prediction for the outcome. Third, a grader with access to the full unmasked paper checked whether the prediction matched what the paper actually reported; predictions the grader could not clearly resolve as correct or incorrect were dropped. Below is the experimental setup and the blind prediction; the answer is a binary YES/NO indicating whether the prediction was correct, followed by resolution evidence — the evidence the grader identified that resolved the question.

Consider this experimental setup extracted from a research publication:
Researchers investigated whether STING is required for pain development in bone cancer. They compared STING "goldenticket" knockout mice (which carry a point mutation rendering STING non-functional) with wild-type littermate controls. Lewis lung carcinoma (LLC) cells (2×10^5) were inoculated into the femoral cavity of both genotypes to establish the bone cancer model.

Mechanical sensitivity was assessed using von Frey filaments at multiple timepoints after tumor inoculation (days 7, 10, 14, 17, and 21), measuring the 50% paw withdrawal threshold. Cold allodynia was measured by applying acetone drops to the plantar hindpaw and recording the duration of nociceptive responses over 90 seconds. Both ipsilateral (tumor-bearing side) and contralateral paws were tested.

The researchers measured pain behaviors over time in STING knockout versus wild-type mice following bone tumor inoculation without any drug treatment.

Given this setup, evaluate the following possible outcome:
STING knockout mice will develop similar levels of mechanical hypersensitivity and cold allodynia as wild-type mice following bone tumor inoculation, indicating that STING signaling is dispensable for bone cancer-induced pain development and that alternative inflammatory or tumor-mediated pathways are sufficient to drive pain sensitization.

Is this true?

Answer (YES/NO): NO